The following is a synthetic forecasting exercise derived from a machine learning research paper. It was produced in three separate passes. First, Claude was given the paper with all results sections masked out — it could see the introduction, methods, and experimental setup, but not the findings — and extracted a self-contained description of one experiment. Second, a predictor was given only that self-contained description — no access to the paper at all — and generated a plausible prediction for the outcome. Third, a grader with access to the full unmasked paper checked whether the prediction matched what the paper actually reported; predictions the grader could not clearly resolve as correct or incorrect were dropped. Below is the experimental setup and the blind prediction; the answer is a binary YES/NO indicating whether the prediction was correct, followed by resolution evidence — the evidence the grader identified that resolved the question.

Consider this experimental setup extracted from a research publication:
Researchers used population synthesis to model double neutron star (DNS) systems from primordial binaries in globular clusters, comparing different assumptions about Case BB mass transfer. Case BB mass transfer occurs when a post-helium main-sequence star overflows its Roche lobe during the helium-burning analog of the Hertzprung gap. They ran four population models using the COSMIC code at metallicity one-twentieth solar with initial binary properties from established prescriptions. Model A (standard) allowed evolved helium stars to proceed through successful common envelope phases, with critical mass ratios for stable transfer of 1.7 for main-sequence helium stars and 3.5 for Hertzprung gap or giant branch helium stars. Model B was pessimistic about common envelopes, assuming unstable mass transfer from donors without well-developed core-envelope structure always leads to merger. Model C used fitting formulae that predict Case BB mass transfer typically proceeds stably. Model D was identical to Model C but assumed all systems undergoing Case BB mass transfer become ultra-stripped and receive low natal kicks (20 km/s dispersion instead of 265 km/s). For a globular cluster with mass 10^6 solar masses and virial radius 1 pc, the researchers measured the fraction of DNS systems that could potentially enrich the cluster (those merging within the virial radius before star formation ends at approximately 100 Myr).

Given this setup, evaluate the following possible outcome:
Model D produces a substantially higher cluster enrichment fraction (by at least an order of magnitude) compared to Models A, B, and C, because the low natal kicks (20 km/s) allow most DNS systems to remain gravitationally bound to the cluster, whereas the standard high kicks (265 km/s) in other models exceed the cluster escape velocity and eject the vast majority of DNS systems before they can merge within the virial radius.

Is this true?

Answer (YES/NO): NO